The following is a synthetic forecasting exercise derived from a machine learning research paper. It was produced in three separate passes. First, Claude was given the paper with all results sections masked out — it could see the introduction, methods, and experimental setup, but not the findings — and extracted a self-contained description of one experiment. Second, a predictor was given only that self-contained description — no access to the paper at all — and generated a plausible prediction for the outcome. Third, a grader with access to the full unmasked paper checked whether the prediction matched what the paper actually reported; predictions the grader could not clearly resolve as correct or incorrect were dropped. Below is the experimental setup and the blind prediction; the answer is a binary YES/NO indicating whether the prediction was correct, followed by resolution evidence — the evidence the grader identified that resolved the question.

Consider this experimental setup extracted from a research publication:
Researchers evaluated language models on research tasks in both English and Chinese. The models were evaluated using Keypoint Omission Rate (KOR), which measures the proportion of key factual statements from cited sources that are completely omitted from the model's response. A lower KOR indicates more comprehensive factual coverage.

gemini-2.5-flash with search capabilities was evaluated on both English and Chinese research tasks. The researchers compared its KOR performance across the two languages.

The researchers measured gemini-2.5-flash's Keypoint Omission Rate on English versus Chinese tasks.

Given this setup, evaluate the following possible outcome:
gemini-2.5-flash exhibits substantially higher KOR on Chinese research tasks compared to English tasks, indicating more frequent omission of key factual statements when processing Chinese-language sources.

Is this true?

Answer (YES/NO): NO